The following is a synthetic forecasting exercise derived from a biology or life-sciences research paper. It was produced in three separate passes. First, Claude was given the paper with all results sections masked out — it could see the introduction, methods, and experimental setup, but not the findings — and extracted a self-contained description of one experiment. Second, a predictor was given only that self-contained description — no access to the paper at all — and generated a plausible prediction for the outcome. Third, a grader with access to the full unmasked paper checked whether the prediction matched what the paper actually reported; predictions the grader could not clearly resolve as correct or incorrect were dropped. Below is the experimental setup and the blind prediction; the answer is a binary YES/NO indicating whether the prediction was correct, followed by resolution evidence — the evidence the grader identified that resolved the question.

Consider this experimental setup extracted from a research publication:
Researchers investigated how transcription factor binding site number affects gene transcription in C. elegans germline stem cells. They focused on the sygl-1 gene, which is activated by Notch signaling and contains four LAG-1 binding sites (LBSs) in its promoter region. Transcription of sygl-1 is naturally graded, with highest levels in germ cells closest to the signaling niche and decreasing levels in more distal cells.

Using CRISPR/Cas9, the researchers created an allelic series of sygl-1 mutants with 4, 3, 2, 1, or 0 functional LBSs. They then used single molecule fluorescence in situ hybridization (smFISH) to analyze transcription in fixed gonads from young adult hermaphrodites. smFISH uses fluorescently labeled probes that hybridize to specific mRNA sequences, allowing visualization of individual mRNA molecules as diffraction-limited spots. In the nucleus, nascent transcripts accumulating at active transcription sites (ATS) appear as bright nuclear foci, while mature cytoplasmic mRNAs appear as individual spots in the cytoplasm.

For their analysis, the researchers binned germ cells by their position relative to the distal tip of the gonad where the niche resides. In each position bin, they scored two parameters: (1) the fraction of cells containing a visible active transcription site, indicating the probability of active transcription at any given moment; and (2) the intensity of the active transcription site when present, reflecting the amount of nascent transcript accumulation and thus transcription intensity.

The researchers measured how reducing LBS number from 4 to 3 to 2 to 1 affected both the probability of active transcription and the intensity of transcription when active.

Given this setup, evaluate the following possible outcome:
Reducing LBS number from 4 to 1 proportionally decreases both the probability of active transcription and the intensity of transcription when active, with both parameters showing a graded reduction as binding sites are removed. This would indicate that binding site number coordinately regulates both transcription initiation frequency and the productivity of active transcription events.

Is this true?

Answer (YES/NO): NO